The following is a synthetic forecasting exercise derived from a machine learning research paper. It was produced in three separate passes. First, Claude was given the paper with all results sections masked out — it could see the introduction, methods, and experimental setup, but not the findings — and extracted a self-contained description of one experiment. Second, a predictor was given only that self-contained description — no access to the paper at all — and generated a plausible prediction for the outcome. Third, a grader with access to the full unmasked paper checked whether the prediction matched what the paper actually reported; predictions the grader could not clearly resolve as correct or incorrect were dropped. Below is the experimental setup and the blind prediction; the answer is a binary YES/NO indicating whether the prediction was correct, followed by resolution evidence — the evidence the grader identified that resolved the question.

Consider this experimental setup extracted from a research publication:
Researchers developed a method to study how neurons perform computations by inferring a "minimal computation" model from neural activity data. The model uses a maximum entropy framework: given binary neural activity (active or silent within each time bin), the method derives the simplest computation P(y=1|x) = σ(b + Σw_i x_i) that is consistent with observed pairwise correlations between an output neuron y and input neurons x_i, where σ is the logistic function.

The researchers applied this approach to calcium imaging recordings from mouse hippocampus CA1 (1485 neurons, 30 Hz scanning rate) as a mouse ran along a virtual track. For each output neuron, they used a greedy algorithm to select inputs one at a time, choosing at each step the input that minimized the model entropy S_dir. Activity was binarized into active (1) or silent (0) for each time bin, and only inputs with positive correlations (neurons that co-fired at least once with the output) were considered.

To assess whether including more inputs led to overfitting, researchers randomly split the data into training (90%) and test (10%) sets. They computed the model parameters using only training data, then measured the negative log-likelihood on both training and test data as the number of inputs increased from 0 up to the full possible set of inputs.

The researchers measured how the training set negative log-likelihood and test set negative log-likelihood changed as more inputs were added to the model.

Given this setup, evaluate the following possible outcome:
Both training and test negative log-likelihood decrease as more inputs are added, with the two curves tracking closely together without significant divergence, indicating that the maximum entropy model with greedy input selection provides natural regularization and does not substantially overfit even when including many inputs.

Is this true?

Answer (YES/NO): NO